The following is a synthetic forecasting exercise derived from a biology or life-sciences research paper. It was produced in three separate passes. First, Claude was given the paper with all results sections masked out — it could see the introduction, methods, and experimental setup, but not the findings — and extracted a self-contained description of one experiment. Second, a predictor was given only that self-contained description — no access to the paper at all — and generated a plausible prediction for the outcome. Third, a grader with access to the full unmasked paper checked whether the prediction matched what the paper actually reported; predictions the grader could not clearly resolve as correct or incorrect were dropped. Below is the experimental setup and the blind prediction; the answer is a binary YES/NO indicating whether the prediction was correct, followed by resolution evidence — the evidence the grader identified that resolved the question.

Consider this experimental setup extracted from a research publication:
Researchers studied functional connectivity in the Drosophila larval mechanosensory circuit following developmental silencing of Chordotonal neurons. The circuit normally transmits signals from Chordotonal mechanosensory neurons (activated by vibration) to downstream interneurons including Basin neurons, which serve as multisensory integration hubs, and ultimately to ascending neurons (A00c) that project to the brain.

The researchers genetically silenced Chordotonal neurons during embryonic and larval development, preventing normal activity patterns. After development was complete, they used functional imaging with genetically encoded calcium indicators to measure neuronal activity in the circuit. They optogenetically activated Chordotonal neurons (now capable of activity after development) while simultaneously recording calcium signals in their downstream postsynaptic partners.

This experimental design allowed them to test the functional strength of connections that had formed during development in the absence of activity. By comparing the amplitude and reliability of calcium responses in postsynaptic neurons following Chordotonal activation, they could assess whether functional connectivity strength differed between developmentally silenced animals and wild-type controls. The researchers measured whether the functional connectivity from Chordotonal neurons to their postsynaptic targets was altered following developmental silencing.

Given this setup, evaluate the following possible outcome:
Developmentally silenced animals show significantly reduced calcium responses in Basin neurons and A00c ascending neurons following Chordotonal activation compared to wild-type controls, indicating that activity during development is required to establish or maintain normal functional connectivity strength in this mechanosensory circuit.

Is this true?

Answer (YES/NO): NO